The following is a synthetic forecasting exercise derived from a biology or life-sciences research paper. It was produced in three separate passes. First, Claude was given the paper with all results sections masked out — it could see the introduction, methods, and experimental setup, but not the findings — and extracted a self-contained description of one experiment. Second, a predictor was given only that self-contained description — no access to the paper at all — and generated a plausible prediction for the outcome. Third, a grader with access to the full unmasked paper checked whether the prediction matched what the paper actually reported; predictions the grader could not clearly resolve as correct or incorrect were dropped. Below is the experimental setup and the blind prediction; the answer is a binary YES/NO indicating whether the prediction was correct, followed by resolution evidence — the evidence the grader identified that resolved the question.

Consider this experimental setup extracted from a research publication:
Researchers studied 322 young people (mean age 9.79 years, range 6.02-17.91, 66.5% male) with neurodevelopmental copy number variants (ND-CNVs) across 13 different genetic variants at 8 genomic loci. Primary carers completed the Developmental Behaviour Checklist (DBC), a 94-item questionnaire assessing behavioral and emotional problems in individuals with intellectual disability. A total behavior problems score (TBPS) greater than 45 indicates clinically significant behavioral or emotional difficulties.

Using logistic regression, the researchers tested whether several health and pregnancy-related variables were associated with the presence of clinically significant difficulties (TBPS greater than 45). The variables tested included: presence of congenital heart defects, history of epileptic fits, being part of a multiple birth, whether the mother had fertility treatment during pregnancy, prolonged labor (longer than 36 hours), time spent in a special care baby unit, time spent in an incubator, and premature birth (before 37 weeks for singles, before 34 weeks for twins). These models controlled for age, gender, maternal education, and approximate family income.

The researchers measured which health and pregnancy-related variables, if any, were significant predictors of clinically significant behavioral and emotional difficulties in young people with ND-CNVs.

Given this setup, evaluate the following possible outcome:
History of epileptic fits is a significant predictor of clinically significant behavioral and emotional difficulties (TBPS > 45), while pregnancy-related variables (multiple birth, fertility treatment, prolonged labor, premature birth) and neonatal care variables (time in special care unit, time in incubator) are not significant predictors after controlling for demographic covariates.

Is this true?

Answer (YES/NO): NO